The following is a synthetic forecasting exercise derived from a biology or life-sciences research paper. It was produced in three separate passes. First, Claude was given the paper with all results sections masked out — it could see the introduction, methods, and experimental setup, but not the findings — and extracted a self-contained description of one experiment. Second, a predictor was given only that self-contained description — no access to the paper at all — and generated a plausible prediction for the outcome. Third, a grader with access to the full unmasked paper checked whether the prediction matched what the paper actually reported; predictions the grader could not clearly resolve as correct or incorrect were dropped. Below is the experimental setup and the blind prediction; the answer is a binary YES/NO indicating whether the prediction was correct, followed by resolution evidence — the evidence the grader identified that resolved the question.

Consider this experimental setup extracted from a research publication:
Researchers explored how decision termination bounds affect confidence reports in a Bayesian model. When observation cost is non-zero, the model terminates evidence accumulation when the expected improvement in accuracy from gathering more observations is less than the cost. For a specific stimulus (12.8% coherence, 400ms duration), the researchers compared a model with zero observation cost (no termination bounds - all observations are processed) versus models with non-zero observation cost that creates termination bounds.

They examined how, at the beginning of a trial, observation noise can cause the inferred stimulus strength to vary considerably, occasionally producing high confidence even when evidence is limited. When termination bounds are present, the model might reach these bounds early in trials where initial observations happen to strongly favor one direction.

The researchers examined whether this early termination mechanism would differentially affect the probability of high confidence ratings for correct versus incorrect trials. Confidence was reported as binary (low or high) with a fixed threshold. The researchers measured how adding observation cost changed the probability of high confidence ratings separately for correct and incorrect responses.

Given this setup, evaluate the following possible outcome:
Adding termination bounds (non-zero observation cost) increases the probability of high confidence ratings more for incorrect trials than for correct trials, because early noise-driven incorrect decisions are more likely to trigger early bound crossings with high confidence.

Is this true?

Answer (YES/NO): YES